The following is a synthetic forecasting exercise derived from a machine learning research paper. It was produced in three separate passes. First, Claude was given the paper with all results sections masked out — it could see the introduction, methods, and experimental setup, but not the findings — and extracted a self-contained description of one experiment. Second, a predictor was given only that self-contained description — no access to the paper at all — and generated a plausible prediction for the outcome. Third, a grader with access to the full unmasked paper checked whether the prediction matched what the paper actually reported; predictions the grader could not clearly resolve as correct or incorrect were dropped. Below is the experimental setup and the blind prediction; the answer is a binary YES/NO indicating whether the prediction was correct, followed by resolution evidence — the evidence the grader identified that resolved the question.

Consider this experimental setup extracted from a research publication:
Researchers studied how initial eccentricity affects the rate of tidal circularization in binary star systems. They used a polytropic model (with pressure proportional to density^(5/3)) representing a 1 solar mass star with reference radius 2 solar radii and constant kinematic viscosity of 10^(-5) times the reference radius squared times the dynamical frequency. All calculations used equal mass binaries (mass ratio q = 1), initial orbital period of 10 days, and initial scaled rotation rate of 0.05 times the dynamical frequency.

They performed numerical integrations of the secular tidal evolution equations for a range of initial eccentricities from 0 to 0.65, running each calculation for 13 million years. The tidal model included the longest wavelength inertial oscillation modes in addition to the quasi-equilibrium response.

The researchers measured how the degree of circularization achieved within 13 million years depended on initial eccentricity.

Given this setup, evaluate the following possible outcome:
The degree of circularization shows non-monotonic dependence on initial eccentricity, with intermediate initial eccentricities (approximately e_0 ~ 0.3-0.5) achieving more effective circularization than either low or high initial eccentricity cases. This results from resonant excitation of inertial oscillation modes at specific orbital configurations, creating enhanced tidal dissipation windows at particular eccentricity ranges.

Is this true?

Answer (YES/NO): NO